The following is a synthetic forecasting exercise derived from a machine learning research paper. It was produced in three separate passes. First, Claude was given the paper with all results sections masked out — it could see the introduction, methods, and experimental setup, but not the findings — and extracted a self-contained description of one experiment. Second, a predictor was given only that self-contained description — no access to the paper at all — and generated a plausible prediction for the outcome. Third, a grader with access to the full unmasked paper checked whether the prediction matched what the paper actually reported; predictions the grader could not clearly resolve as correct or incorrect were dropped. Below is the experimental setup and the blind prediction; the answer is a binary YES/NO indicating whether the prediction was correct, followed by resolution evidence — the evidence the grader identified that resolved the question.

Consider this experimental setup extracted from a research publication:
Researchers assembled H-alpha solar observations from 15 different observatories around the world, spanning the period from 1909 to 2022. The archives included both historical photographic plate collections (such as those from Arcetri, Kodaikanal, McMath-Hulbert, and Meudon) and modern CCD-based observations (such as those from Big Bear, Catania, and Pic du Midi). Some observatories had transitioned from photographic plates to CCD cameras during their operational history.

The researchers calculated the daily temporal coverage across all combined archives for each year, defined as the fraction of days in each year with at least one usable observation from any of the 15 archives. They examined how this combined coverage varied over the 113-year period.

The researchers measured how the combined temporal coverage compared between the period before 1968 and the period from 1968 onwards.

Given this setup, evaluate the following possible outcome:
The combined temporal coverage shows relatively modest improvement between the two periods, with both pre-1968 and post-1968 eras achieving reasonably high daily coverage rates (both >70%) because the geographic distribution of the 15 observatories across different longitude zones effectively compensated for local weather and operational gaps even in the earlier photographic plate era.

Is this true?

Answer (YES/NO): NO